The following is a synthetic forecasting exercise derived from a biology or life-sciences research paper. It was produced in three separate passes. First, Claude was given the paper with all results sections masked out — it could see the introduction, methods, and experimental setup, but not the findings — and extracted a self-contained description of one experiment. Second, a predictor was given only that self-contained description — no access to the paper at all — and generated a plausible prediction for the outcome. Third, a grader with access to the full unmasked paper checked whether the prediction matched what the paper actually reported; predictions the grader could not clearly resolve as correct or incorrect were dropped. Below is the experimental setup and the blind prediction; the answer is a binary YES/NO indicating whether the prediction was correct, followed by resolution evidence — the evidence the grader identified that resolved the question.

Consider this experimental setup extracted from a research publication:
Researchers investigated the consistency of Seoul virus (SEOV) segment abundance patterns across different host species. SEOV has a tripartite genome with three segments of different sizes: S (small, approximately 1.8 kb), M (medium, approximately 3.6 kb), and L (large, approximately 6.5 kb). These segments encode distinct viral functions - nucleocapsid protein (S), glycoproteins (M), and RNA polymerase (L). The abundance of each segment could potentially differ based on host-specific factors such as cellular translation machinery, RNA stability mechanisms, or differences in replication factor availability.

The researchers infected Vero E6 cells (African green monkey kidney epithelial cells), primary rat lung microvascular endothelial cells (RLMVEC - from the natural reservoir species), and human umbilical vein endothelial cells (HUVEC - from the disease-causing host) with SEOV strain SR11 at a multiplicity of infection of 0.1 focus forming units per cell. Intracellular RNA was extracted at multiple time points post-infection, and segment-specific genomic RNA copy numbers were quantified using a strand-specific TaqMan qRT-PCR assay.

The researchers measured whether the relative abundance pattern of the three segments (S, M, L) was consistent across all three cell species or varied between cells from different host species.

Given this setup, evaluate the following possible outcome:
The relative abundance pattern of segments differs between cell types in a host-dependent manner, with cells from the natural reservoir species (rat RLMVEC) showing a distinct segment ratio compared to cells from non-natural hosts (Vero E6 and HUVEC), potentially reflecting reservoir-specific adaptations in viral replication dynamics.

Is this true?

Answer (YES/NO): NO